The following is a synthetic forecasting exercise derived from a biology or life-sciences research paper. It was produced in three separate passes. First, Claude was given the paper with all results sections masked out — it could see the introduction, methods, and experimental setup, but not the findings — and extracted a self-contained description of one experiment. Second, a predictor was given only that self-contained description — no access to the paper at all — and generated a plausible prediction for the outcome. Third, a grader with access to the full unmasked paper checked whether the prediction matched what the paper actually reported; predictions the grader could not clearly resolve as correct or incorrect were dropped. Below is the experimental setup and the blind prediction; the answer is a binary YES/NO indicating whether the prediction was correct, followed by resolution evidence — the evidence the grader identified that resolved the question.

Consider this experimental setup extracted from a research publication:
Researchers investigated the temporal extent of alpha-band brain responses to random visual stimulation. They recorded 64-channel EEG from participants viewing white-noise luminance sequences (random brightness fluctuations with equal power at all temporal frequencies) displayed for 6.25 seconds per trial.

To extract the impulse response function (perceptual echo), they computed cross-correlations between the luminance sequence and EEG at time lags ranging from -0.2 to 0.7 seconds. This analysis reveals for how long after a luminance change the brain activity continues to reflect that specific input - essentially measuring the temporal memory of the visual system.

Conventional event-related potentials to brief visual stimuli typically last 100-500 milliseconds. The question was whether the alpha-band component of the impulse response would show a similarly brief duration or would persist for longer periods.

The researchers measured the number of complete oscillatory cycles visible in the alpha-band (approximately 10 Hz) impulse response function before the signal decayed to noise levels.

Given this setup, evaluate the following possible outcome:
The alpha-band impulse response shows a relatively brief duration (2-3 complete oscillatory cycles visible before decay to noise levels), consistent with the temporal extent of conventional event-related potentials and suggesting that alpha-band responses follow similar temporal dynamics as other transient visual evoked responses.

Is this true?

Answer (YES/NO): NO